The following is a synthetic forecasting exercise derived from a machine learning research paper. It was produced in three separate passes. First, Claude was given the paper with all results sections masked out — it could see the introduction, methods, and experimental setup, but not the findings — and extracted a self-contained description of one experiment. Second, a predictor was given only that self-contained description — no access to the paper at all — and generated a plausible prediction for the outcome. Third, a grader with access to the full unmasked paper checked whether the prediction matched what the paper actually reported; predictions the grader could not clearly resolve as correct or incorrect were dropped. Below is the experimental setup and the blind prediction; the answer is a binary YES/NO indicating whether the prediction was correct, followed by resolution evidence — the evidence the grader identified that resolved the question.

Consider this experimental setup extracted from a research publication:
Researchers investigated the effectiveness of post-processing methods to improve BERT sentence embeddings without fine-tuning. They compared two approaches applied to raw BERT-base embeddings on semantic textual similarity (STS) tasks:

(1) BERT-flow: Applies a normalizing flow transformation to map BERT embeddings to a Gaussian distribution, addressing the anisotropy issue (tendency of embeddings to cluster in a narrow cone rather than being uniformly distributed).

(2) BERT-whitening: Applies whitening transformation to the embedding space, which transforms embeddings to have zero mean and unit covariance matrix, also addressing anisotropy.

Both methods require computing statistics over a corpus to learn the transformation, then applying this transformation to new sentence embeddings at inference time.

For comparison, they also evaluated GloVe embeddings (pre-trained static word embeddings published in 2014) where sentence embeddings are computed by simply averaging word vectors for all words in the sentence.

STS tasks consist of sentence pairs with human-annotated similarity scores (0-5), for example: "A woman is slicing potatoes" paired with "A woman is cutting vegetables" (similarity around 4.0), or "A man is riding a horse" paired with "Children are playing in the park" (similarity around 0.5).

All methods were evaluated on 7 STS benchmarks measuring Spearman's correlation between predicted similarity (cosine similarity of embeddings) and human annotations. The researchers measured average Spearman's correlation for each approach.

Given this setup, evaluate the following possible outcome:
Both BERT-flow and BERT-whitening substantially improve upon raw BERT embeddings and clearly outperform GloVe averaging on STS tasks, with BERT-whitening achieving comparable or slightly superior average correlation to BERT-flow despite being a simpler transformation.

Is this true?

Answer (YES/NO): YES